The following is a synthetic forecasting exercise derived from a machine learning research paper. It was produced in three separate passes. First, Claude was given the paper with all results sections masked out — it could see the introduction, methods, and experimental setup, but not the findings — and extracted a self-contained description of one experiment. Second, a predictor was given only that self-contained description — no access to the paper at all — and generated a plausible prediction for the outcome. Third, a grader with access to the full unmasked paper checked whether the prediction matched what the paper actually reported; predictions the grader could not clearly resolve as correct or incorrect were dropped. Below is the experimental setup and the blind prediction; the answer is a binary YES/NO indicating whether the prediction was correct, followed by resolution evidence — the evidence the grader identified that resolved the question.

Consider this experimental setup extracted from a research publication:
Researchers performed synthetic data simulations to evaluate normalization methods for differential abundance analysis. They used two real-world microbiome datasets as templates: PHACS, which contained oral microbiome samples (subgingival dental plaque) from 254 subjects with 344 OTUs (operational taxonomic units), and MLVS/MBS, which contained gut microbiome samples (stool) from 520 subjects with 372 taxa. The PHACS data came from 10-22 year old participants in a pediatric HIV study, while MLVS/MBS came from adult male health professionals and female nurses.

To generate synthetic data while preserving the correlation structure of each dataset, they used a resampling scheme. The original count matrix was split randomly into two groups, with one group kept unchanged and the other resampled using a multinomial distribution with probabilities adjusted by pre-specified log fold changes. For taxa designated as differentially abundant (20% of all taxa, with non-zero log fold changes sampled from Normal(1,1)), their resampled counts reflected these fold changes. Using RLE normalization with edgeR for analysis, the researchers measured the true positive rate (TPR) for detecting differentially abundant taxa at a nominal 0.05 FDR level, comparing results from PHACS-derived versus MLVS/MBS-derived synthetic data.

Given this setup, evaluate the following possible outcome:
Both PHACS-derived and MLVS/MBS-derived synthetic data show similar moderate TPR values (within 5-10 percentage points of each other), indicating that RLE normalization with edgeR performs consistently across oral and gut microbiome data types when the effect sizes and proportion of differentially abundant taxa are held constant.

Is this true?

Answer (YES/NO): NO